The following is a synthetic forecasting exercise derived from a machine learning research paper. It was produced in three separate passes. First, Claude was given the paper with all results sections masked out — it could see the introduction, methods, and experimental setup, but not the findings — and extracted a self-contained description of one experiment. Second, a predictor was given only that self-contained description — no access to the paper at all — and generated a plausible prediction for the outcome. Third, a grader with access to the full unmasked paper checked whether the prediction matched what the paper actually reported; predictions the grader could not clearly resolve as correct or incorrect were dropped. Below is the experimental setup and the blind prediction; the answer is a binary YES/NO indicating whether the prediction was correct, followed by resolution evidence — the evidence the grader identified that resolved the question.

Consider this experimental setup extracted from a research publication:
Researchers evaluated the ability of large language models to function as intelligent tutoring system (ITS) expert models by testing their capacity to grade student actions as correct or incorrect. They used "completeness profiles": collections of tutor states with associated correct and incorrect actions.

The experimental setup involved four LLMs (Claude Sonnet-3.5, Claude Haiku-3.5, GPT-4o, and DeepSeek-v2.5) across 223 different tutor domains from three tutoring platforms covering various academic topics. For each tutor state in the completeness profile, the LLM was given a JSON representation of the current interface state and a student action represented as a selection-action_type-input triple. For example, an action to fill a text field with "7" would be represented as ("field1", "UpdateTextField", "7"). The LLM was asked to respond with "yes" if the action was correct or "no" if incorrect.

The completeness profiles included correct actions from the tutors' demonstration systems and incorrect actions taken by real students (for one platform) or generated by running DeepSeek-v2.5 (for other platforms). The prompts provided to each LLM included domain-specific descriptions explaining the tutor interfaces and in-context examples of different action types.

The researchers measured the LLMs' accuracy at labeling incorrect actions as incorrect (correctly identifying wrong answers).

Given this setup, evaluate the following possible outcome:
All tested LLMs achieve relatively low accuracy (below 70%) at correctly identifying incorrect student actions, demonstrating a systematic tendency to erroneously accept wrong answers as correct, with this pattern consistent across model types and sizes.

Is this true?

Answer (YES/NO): YES